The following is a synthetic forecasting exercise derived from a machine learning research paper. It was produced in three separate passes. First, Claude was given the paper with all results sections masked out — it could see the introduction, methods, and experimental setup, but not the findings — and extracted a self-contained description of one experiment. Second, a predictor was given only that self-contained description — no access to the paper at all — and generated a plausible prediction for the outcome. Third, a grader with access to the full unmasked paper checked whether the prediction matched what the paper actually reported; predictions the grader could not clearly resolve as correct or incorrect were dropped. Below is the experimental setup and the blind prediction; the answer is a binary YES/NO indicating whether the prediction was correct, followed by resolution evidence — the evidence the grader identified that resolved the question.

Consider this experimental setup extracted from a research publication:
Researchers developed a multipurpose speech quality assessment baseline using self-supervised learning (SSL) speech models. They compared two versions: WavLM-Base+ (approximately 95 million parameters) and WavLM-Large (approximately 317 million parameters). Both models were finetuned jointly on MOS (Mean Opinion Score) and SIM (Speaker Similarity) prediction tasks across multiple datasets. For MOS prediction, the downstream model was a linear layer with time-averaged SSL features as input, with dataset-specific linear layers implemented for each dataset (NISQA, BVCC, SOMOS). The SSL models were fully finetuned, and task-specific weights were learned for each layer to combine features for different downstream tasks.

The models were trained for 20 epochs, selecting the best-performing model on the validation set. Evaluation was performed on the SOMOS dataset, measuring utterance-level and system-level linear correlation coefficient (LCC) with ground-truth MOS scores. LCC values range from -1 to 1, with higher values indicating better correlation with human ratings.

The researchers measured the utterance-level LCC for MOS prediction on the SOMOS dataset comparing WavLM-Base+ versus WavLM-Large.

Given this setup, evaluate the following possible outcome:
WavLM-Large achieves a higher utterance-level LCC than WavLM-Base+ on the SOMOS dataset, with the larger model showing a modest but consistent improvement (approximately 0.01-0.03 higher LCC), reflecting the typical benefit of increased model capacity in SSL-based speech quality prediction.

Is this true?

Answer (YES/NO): NO